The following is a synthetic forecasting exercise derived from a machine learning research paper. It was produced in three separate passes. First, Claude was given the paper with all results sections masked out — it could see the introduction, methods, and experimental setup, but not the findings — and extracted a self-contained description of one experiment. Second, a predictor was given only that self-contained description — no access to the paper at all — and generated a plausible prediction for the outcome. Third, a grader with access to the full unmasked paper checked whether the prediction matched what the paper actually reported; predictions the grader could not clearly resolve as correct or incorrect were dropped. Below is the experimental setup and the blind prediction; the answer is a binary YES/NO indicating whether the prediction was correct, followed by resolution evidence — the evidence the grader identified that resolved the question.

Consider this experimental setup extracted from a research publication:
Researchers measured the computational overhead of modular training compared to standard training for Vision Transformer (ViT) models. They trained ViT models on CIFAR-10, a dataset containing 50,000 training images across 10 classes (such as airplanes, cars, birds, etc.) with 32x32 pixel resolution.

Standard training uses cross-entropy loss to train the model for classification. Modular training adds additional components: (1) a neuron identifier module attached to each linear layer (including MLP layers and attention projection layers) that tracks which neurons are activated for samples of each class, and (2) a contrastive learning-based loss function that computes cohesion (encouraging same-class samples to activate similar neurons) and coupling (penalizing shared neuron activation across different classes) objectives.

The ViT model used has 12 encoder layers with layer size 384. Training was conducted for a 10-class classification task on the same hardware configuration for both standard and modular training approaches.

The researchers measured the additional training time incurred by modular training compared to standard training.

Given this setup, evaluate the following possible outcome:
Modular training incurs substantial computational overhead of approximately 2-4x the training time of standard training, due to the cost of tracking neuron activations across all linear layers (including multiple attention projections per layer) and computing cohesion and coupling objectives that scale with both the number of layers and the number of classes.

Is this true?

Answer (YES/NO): NO